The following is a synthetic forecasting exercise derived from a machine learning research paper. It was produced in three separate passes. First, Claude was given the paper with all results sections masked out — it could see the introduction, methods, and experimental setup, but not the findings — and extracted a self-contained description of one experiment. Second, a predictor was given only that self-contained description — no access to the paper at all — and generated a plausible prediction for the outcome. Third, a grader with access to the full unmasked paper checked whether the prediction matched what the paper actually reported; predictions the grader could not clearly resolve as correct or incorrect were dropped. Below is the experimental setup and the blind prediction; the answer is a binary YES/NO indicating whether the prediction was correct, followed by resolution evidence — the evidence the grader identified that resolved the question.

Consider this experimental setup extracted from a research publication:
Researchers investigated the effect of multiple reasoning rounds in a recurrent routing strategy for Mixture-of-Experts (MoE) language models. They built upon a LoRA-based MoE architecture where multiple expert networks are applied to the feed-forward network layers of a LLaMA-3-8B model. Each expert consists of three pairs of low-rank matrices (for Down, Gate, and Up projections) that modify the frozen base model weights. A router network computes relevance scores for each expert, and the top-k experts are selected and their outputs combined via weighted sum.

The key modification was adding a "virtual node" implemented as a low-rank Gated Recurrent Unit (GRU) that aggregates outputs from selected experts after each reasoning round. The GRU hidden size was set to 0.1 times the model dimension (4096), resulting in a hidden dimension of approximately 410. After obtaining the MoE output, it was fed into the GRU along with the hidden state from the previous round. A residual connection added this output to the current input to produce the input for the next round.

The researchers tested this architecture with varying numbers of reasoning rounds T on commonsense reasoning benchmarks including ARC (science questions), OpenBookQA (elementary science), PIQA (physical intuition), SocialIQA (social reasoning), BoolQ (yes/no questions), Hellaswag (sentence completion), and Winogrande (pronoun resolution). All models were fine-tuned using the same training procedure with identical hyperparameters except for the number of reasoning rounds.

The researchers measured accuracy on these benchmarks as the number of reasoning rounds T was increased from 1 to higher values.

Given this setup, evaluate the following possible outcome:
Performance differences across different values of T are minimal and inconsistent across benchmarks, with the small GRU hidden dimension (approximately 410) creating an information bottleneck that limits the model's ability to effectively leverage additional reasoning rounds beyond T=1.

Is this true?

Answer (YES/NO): NO